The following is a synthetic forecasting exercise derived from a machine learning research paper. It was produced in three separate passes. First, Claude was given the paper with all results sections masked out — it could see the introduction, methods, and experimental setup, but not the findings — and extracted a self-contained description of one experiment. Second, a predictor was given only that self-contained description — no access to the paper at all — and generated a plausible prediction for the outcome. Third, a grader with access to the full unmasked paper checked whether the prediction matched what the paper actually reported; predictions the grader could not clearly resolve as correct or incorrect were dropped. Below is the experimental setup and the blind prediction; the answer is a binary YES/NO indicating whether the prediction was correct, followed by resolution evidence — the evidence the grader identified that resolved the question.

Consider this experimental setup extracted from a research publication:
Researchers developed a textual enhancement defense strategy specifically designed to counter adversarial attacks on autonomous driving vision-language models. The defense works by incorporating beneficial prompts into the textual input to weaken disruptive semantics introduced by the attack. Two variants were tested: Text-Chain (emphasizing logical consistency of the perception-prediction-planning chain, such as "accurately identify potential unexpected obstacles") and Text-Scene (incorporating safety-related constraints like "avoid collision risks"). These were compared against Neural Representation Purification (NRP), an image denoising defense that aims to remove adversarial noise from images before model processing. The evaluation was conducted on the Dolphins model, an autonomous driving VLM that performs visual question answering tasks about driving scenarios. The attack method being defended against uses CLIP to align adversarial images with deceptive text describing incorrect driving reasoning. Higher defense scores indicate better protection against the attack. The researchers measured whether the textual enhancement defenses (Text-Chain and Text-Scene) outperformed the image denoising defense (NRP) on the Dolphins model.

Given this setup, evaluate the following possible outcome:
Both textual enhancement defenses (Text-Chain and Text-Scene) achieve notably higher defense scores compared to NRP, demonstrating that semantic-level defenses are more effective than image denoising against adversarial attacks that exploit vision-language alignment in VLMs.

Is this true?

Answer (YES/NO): NO